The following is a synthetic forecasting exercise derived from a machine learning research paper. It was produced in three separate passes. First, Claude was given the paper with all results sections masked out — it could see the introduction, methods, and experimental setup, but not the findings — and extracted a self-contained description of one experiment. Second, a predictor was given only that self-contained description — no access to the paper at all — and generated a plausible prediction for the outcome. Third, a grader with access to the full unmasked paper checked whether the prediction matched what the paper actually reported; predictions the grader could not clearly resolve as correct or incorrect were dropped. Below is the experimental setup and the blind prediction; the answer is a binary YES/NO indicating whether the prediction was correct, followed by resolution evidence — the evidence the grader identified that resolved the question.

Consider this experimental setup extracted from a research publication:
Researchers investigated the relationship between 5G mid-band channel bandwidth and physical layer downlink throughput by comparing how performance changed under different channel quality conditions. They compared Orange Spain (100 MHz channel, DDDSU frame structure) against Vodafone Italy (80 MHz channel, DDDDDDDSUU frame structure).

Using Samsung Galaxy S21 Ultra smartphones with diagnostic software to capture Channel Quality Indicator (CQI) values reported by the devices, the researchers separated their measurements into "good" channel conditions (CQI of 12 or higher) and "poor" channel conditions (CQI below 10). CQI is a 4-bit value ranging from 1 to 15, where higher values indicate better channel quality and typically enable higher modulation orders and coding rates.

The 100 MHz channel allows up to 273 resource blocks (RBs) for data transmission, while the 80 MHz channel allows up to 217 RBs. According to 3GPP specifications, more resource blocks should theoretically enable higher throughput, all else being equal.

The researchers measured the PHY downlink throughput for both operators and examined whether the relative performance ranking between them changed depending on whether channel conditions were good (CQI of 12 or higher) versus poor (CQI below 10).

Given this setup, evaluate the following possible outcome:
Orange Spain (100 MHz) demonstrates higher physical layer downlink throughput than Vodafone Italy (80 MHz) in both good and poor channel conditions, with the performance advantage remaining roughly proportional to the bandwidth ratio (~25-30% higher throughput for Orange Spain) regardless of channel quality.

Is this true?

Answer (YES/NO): NO